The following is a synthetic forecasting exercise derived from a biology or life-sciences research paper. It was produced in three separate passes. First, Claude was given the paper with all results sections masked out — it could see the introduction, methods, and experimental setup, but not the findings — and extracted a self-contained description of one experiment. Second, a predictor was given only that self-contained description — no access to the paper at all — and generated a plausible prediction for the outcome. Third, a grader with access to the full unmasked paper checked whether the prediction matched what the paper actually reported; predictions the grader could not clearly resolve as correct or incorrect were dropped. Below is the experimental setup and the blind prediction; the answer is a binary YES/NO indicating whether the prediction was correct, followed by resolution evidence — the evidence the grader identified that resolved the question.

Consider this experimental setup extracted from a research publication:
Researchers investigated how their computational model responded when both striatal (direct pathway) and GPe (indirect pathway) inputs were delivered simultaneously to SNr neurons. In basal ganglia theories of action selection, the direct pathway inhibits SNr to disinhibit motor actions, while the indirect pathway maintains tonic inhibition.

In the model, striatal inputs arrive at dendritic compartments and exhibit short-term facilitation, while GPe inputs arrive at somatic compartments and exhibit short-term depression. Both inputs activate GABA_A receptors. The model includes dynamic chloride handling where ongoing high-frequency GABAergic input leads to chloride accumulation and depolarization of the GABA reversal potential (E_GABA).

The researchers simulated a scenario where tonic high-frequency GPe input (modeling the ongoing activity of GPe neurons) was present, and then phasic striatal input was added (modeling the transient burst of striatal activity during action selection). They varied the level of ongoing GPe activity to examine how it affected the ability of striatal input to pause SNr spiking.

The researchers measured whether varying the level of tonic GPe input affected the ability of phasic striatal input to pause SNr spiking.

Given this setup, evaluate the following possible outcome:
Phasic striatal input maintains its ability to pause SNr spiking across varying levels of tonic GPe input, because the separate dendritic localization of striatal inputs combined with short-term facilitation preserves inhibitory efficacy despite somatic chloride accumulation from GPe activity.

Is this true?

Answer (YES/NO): NO